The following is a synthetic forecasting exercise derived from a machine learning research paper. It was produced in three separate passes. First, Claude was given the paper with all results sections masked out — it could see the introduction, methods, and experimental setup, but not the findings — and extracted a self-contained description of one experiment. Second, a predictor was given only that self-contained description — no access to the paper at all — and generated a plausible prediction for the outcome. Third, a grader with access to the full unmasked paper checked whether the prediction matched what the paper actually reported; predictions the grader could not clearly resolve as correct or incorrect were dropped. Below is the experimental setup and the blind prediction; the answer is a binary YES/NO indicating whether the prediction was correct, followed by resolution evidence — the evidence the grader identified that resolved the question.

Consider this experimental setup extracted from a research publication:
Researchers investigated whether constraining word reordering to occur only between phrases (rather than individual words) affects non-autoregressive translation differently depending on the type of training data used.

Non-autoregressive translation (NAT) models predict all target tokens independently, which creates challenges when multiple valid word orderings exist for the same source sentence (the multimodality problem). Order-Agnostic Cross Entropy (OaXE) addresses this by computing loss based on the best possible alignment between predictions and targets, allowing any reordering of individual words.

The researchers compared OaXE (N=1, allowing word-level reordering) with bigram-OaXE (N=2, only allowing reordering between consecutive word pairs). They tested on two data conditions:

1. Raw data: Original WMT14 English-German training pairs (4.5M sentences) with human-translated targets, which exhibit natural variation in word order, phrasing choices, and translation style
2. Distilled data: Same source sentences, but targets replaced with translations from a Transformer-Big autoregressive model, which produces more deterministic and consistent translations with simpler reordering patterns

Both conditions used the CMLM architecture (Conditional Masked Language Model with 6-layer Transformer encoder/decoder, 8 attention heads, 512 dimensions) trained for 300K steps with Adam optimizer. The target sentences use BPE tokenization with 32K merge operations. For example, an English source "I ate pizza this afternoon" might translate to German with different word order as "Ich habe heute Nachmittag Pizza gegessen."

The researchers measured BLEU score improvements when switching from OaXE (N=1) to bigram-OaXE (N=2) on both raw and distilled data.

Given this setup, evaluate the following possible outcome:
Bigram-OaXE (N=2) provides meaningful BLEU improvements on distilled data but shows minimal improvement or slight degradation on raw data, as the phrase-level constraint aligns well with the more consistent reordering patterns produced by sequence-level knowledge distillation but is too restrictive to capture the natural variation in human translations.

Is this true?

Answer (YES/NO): NO